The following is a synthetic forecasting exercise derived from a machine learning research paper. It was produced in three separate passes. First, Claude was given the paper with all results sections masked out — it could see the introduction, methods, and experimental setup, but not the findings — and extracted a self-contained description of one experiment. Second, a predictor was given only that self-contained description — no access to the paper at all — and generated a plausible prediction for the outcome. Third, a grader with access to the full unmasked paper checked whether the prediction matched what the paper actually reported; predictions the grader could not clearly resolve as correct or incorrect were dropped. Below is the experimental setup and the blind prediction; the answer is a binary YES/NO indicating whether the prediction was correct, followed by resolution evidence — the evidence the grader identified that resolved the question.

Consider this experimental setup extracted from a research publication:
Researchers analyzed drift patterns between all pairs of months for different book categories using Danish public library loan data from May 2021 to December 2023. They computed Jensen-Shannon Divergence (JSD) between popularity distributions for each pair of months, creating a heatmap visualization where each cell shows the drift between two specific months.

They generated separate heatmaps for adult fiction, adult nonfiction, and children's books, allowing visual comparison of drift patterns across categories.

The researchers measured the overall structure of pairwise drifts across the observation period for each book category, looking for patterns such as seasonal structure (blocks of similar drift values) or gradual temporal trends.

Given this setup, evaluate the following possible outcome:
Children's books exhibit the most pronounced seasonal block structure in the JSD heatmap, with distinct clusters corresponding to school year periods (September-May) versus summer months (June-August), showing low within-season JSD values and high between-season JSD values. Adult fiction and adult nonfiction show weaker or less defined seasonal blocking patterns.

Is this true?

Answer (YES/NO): NO